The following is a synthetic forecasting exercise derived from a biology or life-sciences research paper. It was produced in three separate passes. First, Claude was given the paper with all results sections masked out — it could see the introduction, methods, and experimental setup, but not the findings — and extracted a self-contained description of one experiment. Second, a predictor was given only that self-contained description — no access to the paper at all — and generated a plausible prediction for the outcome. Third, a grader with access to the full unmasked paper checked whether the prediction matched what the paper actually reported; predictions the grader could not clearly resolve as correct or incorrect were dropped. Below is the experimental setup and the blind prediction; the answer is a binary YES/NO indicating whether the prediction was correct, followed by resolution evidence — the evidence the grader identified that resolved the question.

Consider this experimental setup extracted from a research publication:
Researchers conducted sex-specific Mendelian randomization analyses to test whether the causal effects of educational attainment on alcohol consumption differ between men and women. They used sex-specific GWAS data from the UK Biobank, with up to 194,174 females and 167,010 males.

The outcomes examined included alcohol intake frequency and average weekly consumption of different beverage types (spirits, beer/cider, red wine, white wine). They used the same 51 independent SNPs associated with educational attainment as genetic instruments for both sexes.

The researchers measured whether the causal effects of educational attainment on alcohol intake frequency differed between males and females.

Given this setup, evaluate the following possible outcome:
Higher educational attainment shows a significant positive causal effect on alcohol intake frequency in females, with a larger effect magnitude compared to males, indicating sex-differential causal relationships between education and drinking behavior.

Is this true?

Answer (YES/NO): NO